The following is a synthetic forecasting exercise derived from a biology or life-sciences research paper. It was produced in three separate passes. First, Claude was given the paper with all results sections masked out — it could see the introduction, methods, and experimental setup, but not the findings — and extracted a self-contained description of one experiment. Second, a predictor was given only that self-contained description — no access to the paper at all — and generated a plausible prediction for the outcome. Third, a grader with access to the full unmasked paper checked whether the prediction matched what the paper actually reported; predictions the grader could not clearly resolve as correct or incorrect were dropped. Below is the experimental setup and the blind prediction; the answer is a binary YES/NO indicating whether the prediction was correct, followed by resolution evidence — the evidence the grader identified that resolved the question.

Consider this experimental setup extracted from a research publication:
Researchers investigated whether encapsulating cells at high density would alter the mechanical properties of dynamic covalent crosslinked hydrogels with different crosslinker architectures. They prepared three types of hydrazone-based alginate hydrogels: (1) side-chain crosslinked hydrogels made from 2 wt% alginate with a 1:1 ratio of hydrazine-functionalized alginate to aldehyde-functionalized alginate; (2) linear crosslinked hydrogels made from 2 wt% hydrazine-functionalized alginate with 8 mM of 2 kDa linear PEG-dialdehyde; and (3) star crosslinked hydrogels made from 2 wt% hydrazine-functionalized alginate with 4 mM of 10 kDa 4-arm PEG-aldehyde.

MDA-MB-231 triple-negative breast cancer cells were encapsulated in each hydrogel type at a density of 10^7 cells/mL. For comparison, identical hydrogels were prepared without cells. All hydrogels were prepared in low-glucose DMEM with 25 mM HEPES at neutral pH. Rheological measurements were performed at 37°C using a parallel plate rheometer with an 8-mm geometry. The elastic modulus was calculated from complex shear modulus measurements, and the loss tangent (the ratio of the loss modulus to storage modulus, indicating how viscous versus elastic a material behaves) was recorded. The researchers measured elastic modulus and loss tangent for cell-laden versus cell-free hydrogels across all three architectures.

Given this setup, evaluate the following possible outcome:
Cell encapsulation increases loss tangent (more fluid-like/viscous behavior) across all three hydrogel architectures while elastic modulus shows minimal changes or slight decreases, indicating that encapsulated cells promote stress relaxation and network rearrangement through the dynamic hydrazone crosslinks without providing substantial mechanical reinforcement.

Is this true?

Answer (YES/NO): NO